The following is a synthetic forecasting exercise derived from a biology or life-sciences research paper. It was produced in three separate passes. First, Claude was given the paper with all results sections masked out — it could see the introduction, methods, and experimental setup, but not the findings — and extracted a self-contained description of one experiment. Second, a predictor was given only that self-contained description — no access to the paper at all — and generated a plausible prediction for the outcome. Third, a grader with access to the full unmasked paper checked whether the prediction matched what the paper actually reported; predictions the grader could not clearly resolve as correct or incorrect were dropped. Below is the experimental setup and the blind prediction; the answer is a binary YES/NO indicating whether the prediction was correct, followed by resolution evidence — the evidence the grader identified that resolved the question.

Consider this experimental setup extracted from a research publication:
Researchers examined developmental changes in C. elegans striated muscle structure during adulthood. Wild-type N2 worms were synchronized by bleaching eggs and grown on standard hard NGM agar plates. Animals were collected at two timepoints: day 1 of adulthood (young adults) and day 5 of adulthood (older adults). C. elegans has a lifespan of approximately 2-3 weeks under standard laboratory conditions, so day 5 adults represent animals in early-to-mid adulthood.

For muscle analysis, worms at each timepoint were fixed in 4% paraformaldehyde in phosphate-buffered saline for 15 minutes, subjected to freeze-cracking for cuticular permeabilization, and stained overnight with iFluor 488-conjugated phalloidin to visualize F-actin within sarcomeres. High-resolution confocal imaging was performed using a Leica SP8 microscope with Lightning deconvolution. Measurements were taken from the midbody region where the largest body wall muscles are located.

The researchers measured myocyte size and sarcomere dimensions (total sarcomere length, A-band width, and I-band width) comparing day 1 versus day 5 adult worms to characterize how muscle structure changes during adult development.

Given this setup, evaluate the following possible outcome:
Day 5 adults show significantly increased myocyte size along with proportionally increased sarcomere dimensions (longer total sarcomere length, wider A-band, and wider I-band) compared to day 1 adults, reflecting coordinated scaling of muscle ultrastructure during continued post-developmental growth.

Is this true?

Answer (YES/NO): YES